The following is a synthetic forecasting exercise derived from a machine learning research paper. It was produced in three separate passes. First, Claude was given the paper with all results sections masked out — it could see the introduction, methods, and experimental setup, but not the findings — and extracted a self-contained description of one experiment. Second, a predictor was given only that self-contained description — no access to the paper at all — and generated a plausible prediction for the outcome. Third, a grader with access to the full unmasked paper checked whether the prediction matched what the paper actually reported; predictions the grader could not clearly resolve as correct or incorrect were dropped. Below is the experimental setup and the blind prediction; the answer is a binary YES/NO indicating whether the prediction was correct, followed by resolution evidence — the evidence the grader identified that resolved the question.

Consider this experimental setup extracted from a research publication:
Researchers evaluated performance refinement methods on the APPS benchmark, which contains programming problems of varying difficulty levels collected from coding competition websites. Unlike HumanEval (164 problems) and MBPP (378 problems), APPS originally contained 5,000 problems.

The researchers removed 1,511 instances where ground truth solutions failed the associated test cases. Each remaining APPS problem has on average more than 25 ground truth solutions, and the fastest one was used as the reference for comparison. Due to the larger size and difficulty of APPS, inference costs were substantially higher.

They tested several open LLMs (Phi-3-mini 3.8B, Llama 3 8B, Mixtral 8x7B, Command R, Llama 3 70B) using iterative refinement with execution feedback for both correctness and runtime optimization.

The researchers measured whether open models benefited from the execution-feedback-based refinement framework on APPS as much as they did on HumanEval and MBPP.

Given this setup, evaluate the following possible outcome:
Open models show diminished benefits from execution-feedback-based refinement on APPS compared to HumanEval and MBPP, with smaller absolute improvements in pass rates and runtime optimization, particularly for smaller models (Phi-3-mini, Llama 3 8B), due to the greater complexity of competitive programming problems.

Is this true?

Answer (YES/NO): NO